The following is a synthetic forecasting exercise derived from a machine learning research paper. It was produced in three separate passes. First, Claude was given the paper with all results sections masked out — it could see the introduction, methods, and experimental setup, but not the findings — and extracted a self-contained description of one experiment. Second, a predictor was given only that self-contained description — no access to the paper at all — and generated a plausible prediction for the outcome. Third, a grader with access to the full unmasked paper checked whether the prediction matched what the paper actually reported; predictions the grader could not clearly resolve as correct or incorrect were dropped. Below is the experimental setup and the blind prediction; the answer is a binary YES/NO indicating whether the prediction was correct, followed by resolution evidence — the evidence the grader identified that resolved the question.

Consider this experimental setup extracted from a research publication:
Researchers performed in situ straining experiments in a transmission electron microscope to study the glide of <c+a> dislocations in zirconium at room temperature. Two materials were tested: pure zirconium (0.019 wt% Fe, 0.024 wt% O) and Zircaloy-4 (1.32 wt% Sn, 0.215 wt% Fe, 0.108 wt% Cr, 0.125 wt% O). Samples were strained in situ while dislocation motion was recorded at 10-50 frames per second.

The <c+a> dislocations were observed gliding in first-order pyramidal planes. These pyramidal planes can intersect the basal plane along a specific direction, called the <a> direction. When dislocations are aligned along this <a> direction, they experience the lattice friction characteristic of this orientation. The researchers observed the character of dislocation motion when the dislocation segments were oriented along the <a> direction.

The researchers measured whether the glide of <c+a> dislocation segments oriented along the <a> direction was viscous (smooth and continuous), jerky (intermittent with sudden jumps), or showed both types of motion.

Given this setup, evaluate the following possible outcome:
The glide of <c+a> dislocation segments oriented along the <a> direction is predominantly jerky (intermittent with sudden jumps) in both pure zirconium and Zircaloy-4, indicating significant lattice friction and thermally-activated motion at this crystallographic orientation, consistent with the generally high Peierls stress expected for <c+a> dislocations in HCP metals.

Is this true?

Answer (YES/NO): NO